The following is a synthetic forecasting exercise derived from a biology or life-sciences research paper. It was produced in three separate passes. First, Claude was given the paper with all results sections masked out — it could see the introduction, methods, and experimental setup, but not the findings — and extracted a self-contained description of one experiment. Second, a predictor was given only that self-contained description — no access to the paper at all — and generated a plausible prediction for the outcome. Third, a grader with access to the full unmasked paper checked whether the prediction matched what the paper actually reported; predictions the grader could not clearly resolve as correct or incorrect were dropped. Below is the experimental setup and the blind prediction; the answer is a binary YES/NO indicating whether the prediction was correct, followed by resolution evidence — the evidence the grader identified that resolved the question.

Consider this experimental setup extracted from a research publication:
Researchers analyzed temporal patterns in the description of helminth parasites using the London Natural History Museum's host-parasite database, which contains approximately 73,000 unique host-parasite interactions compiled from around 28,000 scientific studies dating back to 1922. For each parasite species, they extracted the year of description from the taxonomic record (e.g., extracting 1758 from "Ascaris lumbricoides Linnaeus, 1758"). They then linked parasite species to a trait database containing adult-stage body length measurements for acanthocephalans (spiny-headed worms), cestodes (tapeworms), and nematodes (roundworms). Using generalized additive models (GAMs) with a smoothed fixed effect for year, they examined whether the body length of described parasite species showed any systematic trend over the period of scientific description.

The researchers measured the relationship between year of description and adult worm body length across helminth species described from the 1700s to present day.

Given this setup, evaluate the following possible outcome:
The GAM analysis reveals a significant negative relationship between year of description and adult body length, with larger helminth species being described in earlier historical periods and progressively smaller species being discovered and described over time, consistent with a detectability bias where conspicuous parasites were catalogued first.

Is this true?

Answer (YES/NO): YES